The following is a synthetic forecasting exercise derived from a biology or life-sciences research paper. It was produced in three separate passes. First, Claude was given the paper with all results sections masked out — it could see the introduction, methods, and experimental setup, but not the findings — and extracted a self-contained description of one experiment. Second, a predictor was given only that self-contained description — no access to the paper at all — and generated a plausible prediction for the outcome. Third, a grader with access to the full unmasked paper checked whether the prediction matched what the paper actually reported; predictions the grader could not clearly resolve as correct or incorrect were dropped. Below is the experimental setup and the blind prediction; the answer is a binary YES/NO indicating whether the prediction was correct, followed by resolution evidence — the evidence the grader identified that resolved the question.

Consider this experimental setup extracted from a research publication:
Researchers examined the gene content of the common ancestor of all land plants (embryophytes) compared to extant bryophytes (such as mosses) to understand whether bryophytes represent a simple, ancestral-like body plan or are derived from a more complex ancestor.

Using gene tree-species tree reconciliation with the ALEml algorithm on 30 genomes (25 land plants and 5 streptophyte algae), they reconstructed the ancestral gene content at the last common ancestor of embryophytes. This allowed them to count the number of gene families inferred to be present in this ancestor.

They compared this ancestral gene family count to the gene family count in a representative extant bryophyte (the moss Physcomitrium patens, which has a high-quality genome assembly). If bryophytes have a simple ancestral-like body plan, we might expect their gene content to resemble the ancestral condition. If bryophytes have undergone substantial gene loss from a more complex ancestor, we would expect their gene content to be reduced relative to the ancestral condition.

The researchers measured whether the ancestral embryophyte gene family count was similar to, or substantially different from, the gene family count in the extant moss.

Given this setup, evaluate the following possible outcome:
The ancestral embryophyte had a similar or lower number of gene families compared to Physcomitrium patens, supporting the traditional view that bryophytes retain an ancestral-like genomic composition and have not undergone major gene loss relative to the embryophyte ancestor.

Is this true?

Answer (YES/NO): NO